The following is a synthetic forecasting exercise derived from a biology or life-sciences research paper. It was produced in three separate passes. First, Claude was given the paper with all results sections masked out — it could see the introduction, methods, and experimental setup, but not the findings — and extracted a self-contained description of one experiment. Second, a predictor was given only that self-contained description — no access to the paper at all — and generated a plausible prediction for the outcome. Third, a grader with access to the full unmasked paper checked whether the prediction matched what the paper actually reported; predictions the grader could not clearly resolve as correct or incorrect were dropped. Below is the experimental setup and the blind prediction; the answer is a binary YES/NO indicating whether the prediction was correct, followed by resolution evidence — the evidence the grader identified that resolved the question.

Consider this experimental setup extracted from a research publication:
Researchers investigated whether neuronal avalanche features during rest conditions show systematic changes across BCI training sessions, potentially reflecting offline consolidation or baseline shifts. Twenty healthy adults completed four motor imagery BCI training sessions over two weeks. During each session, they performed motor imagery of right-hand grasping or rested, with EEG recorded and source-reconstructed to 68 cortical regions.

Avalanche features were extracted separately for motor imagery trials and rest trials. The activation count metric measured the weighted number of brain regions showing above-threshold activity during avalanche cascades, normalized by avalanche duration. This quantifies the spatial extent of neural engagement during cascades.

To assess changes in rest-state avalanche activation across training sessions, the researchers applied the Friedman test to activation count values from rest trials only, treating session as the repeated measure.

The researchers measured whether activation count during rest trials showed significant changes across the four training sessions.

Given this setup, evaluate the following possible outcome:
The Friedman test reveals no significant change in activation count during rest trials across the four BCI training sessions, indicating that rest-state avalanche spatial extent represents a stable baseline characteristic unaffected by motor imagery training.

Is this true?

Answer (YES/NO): YES